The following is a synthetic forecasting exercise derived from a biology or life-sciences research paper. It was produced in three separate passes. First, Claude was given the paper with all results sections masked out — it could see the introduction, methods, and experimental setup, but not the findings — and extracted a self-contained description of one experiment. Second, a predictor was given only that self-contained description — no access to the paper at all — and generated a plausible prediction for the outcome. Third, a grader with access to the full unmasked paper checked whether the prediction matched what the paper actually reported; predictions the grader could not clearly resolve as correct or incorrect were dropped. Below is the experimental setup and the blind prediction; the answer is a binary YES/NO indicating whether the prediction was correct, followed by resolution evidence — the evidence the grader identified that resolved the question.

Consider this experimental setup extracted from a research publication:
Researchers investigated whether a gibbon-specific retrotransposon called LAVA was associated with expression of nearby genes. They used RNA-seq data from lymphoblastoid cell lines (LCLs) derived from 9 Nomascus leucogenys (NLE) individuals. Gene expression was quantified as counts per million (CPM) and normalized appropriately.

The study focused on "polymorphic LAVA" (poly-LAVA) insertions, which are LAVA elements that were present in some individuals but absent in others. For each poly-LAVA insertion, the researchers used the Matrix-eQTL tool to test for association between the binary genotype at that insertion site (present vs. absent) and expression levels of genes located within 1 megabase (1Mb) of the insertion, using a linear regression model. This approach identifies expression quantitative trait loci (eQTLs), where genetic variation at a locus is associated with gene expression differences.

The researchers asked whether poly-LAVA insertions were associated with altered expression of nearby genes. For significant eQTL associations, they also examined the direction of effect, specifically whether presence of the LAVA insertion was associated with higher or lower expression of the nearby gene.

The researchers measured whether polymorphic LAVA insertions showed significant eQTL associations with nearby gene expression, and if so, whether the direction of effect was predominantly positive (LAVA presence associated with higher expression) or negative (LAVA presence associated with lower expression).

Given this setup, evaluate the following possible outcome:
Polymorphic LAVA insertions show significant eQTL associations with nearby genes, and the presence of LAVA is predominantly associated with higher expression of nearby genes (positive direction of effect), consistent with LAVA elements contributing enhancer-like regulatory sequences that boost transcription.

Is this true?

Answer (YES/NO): YES